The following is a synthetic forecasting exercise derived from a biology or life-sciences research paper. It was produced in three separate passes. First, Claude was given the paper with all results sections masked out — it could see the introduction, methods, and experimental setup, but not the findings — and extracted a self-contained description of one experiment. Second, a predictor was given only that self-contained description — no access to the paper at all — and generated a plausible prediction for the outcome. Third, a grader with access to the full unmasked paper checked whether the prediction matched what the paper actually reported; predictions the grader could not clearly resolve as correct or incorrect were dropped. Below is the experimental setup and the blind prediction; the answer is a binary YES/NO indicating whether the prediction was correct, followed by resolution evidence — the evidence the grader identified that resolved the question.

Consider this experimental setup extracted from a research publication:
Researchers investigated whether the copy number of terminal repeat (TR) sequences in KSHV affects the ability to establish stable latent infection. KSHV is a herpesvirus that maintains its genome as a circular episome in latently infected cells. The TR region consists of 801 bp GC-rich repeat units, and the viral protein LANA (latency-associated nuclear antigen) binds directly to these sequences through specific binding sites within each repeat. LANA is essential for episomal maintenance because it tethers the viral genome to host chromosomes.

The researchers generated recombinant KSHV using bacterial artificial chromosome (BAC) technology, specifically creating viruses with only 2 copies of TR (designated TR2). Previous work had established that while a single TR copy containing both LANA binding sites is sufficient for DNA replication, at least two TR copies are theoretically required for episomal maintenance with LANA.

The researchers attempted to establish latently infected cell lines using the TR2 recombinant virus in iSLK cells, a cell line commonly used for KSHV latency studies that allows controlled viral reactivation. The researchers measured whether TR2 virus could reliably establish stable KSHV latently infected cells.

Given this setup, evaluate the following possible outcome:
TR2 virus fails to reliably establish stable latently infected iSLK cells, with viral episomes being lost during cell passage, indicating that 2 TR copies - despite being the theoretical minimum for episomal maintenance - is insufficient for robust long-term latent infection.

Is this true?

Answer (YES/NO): YES